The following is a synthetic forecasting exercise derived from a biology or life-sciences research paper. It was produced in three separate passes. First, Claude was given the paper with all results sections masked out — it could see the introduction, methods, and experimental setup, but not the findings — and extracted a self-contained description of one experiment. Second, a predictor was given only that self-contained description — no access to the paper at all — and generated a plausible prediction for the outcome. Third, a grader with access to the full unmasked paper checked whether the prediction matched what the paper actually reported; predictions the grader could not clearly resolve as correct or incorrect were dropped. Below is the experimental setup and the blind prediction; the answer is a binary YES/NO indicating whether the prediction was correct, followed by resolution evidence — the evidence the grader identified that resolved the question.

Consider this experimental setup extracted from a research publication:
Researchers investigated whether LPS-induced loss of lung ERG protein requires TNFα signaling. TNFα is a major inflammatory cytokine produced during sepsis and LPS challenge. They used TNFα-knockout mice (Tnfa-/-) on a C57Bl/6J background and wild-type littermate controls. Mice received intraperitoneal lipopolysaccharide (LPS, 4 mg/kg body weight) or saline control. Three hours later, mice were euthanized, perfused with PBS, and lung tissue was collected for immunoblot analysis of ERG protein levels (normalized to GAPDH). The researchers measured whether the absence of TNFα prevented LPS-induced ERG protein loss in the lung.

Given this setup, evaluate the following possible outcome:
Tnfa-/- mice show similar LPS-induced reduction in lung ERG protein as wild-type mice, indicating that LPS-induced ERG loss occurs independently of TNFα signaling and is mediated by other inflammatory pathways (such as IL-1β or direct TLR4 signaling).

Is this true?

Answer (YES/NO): NO